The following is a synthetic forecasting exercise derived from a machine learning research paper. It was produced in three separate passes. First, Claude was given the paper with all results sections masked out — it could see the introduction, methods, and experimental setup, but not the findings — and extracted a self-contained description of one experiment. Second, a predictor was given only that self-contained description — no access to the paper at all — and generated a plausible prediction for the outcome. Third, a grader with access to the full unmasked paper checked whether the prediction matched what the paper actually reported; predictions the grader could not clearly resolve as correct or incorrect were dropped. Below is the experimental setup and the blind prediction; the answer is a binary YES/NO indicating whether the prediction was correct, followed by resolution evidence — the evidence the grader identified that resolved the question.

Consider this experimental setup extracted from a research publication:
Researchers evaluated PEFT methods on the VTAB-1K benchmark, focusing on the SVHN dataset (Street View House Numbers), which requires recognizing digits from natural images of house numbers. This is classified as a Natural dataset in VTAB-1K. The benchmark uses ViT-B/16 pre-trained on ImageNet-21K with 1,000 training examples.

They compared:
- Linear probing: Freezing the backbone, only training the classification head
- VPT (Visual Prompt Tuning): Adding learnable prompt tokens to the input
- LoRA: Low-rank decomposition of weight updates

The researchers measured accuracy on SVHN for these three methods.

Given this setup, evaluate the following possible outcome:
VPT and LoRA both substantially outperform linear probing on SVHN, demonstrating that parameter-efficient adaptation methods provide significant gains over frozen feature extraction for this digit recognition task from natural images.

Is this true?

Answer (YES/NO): YES